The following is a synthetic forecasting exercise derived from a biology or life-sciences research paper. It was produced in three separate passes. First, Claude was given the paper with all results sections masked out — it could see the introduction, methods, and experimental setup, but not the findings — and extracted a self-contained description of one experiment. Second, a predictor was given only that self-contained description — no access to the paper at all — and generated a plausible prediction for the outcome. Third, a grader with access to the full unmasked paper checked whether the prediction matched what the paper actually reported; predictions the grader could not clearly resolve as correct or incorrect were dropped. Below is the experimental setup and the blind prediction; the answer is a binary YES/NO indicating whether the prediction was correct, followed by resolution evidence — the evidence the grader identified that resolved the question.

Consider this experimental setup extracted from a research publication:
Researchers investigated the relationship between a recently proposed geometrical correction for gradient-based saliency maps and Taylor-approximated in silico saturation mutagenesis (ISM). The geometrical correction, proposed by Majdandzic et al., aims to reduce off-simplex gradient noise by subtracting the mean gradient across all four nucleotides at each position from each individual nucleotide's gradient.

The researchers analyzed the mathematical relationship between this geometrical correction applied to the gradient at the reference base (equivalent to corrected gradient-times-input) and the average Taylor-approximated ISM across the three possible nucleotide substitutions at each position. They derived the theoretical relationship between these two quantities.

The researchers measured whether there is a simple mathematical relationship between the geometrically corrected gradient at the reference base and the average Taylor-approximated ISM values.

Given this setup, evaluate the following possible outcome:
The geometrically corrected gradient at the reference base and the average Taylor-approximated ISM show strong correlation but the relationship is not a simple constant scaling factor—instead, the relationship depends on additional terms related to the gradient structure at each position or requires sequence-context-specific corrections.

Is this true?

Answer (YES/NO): NO